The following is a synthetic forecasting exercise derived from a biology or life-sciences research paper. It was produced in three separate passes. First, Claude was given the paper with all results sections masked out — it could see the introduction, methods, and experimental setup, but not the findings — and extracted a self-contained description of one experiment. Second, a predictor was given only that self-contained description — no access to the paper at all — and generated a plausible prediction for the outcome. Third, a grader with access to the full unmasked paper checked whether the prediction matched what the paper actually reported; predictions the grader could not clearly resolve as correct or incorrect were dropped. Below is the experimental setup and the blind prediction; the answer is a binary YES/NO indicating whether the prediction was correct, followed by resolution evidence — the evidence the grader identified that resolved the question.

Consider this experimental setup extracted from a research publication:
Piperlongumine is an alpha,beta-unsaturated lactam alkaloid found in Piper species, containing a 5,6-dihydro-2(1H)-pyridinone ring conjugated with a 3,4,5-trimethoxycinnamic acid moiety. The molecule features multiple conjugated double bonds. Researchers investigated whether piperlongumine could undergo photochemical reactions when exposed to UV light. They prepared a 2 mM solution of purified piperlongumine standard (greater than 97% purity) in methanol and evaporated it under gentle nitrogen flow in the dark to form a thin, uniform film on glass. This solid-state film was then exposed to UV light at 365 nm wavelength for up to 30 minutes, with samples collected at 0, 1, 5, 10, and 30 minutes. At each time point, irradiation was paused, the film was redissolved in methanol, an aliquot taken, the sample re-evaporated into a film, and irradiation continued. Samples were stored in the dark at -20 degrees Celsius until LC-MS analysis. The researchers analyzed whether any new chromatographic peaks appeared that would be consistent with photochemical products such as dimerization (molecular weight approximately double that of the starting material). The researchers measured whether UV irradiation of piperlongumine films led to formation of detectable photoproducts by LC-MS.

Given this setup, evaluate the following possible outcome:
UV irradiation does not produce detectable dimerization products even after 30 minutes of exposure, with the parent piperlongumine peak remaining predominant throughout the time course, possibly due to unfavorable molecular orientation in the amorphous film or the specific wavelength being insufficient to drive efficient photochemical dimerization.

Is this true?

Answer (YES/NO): NO